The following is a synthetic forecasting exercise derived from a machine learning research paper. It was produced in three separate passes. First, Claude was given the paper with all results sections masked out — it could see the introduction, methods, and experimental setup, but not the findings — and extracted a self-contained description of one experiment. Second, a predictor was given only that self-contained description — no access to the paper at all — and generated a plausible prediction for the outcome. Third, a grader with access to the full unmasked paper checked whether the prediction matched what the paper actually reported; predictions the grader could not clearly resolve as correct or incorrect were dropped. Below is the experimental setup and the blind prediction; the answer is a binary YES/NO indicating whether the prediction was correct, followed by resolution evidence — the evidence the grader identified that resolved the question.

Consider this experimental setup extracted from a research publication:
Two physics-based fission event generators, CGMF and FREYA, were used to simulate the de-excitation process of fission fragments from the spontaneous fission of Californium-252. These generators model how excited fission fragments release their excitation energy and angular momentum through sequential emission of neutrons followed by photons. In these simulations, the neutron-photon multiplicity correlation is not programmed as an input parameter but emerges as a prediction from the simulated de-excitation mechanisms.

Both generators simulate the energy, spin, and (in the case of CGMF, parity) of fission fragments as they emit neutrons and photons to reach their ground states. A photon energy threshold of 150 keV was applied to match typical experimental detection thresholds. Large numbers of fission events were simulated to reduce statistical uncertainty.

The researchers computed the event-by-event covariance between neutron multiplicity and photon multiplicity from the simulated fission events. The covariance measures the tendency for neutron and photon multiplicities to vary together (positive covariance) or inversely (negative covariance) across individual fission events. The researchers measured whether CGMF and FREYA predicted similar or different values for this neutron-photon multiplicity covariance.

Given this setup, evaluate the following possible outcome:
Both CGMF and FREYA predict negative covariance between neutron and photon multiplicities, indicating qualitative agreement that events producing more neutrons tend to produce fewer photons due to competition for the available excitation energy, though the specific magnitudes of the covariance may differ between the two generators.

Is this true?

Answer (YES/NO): YES